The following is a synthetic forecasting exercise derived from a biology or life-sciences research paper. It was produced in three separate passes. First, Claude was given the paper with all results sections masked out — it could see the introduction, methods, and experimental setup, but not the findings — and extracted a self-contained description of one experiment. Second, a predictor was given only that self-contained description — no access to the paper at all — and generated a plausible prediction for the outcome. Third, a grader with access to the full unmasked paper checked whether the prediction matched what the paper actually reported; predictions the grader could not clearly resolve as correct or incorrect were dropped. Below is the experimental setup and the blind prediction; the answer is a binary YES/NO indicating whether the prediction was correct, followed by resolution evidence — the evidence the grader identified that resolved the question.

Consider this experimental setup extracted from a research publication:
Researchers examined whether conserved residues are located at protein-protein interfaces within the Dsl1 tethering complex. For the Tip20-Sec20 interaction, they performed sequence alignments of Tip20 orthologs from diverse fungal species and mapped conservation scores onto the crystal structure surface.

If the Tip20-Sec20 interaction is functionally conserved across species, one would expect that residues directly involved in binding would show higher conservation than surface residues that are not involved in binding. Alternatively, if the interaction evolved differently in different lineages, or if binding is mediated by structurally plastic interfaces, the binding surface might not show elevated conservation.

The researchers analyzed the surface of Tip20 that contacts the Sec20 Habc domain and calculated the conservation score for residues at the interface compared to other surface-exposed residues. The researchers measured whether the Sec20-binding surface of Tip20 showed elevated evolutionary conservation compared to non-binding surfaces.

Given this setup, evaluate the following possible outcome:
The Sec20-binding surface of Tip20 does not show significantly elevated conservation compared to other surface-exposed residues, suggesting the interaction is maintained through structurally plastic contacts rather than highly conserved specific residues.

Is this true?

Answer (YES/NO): YES